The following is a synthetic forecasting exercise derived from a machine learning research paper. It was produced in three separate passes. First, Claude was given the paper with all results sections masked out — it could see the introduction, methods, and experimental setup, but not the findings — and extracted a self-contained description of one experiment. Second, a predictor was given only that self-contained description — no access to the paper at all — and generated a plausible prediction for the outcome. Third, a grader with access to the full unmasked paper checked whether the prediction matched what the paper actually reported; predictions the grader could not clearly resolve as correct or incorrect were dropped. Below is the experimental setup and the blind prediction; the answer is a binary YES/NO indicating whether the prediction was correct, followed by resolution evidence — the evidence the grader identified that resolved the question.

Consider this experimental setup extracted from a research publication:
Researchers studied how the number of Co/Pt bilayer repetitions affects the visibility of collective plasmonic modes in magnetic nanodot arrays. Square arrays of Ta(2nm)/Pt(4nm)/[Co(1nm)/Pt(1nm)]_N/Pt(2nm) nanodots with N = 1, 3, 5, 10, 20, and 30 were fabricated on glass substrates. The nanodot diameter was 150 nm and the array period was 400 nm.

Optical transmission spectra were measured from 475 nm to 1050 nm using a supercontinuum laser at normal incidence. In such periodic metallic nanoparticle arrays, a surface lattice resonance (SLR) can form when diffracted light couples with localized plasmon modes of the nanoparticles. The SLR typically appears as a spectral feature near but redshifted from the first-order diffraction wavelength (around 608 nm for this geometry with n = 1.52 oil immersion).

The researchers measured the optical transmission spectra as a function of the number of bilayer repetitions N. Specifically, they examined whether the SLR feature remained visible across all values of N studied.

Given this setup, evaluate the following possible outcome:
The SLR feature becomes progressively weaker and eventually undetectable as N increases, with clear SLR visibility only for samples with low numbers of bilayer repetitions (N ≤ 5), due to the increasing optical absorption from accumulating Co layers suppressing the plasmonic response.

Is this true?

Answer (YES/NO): NO